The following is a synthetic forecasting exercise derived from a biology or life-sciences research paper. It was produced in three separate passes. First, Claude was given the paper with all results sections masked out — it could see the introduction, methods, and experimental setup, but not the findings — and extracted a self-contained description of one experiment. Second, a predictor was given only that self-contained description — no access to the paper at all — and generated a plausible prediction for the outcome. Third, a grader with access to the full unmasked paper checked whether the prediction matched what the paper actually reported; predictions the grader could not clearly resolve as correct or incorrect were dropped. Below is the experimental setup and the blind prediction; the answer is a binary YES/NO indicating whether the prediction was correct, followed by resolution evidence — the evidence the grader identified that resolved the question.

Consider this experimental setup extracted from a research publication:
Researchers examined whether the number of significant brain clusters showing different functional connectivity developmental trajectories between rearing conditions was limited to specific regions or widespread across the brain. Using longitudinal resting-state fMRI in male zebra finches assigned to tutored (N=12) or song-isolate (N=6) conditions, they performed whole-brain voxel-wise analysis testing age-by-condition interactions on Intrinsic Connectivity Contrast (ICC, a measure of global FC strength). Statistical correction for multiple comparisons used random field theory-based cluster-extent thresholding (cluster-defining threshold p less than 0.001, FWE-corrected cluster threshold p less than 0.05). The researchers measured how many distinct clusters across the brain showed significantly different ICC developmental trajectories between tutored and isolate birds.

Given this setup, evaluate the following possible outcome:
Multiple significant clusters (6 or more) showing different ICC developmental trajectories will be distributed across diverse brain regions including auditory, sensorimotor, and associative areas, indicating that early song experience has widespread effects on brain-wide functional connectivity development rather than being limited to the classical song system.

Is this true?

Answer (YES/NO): NO